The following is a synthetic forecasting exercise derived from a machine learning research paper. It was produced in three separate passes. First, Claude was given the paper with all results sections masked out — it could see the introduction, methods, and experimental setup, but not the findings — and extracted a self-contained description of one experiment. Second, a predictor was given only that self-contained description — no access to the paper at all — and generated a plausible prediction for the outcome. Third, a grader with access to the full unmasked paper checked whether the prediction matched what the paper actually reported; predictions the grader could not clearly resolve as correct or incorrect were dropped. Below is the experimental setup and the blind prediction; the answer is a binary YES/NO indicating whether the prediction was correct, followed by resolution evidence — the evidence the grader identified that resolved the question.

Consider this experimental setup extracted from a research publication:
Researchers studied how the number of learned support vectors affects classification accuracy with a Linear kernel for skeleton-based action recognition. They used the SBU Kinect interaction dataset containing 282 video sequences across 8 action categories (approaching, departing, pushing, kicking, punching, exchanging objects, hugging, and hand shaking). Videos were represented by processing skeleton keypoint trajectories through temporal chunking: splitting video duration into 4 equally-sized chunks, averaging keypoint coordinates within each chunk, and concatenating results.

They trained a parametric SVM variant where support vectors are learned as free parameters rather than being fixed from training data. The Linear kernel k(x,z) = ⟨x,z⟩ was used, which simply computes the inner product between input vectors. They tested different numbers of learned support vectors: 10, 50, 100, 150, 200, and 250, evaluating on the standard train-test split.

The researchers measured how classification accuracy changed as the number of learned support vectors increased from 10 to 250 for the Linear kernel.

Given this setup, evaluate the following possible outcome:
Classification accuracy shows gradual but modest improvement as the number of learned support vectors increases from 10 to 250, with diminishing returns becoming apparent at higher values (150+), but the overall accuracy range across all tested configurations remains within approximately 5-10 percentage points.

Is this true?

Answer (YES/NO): NO